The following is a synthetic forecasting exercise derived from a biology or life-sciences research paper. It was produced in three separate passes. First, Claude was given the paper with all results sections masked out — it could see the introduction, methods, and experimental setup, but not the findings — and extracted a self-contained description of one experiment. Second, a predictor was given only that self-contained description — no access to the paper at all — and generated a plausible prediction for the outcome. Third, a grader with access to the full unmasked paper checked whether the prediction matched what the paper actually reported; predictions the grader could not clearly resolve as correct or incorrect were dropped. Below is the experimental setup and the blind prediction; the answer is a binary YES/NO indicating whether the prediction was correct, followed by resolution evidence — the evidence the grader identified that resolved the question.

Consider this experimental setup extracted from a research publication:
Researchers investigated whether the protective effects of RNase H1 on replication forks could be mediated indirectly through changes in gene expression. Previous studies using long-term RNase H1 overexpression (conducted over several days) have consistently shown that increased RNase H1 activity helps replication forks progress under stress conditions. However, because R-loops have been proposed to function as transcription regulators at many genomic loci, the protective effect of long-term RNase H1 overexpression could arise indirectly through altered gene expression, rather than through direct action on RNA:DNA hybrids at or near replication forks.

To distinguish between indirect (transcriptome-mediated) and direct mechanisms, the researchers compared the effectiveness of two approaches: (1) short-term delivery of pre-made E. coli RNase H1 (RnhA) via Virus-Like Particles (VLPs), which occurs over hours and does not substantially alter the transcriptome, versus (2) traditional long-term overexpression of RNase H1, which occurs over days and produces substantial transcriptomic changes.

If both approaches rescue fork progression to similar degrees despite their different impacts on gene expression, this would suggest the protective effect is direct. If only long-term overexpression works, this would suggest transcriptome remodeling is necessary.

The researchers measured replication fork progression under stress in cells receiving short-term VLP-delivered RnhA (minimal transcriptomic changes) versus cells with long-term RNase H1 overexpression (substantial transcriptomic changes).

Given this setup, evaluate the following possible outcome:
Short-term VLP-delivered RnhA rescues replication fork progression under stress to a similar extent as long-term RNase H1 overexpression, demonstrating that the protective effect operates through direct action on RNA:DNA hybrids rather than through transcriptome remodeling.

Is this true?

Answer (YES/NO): YES